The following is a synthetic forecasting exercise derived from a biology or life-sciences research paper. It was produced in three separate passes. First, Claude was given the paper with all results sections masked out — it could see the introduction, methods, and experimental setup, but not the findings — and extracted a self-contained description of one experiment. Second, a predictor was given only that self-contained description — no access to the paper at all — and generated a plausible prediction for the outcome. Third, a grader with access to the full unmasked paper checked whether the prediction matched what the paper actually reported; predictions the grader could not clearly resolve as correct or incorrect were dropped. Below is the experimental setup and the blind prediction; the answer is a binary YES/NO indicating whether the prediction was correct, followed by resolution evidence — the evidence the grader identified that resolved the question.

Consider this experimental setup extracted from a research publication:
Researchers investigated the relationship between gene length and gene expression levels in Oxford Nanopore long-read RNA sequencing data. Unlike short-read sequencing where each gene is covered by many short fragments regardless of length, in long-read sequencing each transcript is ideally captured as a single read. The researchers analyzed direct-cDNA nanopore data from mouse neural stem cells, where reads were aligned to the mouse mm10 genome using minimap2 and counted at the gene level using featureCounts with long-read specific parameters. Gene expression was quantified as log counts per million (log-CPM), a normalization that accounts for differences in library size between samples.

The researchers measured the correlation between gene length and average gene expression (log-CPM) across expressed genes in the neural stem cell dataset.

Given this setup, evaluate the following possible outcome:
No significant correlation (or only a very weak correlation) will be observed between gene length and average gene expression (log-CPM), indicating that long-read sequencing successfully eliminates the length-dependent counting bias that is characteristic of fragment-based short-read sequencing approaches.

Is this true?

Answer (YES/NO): YES